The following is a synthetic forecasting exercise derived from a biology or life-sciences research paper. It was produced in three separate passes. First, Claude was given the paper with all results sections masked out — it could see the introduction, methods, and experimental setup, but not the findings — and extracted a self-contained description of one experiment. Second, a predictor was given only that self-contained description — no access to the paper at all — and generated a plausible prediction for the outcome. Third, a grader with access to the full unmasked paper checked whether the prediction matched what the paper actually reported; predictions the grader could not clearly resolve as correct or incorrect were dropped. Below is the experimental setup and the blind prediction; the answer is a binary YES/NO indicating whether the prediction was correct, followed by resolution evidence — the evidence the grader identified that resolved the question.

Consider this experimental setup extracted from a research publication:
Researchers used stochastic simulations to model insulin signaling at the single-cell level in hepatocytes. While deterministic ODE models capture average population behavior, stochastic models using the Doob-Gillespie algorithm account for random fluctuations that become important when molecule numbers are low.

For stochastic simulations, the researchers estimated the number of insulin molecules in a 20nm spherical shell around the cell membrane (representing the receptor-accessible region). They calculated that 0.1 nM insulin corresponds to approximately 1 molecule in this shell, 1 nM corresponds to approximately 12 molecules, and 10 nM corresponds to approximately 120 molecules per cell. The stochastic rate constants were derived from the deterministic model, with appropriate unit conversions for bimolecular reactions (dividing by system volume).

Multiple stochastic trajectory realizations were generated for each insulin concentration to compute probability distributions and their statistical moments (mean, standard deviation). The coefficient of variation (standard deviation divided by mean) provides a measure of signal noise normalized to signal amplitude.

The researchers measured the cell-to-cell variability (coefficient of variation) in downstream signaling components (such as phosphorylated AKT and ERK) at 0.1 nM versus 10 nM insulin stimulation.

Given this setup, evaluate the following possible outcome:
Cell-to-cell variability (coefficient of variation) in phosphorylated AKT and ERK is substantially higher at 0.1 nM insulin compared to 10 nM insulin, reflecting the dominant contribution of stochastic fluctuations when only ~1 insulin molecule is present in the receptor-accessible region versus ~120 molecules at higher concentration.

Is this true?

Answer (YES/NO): YES